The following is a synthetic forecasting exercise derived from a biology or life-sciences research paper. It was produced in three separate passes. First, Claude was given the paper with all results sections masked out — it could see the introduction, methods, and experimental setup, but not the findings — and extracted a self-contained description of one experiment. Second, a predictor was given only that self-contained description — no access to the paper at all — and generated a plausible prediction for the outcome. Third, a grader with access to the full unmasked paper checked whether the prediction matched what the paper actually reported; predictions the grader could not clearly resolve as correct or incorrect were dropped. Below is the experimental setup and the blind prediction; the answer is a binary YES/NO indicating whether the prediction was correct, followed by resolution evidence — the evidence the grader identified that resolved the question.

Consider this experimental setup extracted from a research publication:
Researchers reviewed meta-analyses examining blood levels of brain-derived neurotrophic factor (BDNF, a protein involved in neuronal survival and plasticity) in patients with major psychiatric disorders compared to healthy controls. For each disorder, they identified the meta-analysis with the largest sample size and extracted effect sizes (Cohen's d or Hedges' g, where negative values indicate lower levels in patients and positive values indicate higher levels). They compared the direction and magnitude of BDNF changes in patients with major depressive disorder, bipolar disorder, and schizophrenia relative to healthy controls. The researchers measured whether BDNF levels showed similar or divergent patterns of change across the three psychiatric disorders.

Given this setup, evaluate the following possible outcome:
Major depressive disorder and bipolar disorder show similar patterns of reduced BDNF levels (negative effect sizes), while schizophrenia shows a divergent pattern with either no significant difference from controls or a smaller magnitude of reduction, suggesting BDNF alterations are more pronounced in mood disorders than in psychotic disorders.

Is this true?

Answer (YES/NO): NO